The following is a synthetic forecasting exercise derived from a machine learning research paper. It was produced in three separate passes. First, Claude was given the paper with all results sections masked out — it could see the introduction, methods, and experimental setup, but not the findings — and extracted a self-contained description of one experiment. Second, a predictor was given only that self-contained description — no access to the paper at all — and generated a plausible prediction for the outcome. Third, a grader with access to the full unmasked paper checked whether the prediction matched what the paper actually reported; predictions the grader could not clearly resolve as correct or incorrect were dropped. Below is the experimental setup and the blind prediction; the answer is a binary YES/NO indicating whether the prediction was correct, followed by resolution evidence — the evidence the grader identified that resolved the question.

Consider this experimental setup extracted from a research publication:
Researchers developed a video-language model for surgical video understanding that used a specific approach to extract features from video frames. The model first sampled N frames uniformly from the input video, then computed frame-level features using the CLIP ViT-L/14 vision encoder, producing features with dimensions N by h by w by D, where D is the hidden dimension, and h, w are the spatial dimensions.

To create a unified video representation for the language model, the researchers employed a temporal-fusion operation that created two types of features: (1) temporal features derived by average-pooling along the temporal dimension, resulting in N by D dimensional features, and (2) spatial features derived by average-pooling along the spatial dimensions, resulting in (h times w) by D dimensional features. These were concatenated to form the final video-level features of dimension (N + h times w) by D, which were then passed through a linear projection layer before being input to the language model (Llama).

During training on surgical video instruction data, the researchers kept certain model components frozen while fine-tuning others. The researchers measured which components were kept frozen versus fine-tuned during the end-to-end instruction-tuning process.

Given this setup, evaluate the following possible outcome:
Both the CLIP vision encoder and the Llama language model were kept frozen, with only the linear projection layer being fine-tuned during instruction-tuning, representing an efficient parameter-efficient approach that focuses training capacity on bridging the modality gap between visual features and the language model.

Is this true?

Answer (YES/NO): NO